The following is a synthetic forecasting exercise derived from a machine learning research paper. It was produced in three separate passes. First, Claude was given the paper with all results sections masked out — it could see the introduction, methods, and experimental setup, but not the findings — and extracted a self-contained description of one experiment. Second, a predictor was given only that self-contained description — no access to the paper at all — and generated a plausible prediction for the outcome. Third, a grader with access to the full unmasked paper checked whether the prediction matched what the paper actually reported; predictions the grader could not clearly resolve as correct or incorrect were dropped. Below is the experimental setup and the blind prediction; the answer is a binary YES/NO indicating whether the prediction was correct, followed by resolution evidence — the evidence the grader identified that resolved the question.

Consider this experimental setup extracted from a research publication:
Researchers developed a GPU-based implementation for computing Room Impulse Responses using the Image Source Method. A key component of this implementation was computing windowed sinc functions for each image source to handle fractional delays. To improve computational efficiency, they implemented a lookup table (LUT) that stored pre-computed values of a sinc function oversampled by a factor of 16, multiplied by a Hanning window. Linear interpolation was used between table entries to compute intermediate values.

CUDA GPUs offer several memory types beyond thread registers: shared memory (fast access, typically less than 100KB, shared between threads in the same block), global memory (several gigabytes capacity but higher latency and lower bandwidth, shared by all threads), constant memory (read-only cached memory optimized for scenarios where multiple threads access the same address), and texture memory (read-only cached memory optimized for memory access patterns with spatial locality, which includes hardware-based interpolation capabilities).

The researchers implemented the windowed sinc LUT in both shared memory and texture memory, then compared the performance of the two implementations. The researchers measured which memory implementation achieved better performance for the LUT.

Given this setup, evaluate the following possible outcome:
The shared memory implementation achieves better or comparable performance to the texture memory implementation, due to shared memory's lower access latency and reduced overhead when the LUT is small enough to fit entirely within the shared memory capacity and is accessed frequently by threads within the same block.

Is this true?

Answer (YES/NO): NO